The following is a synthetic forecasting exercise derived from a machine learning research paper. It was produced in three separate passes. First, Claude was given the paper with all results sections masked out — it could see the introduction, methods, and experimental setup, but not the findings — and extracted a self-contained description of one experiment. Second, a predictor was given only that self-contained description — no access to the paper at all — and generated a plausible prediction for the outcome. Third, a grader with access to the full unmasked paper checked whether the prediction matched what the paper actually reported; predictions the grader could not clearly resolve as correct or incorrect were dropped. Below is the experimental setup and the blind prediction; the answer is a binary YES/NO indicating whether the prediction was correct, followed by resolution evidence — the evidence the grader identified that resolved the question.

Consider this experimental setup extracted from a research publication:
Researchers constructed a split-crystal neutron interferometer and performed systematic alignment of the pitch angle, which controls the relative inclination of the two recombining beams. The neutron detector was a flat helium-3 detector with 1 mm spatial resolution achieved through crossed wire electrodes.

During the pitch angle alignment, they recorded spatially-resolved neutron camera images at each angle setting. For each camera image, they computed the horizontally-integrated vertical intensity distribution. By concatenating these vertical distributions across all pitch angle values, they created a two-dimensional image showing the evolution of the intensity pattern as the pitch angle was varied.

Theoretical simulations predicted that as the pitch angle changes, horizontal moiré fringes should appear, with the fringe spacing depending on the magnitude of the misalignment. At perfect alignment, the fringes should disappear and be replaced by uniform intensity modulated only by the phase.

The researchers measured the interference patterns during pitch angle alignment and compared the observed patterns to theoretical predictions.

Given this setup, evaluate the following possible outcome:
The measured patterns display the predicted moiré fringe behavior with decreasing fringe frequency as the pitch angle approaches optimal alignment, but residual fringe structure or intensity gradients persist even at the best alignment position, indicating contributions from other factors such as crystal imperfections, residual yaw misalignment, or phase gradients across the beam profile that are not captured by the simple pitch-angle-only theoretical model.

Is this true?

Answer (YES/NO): NO